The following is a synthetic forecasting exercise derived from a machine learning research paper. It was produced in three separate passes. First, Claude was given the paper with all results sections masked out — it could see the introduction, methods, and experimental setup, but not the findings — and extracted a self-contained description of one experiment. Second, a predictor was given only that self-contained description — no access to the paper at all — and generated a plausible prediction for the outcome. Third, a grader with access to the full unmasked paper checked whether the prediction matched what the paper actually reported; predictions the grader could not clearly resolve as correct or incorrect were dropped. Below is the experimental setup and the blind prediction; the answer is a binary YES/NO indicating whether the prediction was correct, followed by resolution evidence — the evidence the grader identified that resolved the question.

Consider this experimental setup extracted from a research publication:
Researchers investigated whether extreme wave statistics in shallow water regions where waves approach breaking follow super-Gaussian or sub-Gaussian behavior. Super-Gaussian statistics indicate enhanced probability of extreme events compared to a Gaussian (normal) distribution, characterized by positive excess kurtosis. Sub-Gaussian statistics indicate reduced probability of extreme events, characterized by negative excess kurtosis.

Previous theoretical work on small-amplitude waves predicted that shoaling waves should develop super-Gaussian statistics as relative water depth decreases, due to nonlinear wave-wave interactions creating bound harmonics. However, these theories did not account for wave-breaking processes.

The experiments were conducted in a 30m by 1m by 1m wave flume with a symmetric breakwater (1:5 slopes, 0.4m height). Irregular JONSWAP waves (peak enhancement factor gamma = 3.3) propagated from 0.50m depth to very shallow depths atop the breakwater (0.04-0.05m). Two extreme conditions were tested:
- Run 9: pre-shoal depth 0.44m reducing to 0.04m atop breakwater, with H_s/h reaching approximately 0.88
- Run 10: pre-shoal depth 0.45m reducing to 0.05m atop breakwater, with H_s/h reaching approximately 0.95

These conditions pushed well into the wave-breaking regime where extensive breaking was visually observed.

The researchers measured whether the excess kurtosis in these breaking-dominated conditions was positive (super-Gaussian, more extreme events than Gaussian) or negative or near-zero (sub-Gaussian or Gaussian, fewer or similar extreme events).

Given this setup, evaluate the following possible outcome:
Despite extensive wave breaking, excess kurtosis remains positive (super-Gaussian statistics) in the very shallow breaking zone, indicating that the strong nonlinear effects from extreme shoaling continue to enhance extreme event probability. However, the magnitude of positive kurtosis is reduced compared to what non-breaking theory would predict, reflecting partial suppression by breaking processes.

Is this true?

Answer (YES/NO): YES